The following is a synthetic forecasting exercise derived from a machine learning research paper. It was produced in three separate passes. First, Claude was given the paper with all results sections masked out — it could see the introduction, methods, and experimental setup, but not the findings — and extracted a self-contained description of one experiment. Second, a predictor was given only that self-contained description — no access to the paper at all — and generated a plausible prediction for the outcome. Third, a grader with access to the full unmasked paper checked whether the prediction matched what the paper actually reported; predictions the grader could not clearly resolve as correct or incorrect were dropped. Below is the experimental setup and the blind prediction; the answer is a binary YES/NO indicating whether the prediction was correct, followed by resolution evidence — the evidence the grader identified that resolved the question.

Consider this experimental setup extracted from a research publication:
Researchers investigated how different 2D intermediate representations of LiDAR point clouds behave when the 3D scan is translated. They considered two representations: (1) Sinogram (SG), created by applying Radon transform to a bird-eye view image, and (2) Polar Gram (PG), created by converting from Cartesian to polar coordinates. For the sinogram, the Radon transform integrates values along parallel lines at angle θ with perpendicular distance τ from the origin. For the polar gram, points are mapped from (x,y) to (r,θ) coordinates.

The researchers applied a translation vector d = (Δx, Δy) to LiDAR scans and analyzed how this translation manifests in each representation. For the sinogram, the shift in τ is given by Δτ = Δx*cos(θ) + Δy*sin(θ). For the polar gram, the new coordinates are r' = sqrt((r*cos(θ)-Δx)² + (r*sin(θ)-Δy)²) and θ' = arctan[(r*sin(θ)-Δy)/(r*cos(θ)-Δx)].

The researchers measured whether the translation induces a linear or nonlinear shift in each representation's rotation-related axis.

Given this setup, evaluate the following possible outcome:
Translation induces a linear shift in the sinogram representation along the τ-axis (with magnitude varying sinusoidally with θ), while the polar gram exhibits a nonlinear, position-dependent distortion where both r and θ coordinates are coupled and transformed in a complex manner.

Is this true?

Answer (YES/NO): YES